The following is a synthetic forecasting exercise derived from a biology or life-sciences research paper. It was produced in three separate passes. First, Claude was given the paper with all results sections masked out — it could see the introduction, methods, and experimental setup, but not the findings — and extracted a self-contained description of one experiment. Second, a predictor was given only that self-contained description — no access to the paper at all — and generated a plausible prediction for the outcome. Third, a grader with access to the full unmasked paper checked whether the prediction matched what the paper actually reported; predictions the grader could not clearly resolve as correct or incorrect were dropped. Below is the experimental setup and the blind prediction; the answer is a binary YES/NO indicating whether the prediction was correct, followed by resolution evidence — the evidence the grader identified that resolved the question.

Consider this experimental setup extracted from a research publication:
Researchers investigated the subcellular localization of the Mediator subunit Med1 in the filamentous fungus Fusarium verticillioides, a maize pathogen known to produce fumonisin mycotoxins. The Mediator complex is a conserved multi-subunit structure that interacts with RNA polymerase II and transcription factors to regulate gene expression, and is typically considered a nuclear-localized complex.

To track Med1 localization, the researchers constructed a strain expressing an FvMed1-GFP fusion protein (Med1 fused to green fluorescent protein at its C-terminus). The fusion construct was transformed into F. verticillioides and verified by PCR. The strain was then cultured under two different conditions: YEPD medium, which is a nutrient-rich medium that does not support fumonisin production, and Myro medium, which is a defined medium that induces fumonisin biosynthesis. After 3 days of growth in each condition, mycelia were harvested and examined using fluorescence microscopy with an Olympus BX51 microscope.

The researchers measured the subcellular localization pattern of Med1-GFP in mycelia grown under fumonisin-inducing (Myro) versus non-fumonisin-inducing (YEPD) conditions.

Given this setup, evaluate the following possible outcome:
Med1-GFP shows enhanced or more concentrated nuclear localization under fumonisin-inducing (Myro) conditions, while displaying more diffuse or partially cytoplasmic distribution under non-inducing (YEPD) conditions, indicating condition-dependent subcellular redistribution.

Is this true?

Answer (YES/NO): NO